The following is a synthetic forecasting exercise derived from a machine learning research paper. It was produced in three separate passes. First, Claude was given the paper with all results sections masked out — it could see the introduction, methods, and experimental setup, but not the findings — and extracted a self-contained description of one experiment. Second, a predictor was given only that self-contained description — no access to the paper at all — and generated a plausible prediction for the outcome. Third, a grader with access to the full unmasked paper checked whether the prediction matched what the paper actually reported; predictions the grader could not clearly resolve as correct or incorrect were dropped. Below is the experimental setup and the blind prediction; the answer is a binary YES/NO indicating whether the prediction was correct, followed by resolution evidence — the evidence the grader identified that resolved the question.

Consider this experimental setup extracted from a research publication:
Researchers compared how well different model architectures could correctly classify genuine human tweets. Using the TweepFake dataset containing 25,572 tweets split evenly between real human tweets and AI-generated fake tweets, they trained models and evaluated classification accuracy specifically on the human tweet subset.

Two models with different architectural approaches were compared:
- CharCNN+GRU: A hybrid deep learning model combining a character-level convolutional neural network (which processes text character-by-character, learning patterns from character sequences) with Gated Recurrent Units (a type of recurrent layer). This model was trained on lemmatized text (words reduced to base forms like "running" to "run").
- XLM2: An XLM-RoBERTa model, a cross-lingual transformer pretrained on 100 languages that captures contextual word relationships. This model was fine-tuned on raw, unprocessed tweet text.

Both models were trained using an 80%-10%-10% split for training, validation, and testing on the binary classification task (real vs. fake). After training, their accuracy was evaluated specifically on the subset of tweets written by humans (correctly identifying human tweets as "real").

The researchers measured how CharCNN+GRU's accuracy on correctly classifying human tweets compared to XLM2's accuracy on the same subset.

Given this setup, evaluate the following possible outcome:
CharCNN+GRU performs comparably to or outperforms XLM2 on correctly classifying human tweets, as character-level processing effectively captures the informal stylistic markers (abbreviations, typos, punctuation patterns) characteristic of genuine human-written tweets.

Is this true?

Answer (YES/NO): NO